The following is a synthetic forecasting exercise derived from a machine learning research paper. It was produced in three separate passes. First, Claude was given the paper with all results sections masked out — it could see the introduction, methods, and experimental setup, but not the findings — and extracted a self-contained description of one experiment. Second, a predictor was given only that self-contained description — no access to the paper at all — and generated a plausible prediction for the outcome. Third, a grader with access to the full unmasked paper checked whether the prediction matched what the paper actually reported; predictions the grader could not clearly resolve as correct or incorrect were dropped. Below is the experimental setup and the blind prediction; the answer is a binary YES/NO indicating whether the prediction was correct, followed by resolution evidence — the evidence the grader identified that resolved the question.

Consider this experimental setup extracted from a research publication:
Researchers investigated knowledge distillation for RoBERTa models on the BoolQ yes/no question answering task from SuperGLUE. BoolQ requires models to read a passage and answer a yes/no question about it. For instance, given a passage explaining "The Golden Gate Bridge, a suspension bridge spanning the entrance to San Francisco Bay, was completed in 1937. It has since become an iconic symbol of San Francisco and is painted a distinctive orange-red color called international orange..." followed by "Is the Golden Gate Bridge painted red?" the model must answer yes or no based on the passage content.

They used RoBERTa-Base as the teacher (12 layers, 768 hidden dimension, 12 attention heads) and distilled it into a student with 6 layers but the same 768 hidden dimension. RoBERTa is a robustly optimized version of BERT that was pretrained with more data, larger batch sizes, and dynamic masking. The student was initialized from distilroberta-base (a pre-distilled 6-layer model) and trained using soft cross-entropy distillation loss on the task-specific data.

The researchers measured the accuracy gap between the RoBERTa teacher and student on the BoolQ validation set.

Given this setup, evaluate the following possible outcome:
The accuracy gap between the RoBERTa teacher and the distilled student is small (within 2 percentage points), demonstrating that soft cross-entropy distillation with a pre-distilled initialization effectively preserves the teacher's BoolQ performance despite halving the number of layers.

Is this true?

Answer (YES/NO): NO